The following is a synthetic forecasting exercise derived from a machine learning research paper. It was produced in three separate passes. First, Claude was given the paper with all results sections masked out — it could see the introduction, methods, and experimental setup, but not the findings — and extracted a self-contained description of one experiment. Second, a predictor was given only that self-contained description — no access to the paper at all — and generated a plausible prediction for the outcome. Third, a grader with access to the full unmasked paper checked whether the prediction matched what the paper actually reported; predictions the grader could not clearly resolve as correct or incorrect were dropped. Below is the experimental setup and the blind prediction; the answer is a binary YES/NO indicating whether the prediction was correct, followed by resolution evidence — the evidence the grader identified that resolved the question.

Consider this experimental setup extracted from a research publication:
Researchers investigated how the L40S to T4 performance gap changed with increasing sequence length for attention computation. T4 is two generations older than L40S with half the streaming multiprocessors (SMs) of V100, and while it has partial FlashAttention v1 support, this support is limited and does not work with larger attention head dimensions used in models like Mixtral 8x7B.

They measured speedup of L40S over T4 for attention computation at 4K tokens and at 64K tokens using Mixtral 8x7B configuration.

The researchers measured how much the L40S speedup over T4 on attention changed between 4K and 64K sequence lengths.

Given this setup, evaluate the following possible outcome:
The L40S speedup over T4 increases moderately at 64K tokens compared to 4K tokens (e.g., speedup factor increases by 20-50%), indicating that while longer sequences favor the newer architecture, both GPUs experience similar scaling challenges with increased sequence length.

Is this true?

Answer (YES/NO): YES